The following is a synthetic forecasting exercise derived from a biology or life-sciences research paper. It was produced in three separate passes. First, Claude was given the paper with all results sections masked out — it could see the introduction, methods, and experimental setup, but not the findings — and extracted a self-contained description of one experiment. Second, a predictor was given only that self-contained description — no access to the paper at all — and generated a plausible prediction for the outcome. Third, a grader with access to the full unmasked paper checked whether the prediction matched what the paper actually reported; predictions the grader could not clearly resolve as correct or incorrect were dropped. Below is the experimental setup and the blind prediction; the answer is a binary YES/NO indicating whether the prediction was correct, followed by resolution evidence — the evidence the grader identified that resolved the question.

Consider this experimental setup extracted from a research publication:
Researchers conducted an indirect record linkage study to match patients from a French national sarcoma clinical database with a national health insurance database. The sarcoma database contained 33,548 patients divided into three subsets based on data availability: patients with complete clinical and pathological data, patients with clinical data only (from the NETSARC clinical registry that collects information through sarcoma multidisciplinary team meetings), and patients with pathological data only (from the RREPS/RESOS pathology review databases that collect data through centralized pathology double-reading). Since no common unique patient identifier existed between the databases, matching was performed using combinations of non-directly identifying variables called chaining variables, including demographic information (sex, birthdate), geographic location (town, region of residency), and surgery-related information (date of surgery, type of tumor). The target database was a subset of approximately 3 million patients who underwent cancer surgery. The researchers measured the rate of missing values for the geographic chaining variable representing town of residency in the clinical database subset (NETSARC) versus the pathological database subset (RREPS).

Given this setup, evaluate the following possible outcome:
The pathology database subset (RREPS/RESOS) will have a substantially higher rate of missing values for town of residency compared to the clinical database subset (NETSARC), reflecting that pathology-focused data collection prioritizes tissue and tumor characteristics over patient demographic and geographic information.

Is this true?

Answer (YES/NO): YES